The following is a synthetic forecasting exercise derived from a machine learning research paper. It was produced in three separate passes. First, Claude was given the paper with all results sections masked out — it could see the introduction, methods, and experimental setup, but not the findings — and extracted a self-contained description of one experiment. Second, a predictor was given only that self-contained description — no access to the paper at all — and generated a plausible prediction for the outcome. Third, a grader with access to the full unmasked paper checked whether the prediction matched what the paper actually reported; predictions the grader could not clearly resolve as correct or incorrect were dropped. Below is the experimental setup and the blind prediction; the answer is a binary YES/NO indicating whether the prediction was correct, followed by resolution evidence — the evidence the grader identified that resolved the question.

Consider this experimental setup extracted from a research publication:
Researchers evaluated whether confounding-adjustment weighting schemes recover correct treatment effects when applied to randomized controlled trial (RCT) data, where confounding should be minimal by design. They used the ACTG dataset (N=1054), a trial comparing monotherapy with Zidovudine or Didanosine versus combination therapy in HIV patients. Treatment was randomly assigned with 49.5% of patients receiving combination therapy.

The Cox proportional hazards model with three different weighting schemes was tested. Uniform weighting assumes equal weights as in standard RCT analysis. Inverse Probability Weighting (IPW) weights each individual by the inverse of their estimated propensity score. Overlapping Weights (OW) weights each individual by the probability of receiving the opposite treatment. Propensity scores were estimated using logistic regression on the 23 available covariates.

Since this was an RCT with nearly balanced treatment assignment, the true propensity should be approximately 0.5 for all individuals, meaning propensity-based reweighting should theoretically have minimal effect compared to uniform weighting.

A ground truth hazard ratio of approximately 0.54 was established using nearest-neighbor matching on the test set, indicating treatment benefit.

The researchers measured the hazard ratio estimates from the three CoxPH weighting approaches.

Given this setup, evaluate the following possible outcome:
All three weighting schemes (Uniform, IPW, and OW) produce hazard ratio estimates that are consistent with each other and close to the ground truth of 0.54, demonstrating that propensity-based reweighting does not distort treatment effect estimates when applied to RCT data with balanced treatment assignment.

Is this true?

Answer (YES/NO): YES